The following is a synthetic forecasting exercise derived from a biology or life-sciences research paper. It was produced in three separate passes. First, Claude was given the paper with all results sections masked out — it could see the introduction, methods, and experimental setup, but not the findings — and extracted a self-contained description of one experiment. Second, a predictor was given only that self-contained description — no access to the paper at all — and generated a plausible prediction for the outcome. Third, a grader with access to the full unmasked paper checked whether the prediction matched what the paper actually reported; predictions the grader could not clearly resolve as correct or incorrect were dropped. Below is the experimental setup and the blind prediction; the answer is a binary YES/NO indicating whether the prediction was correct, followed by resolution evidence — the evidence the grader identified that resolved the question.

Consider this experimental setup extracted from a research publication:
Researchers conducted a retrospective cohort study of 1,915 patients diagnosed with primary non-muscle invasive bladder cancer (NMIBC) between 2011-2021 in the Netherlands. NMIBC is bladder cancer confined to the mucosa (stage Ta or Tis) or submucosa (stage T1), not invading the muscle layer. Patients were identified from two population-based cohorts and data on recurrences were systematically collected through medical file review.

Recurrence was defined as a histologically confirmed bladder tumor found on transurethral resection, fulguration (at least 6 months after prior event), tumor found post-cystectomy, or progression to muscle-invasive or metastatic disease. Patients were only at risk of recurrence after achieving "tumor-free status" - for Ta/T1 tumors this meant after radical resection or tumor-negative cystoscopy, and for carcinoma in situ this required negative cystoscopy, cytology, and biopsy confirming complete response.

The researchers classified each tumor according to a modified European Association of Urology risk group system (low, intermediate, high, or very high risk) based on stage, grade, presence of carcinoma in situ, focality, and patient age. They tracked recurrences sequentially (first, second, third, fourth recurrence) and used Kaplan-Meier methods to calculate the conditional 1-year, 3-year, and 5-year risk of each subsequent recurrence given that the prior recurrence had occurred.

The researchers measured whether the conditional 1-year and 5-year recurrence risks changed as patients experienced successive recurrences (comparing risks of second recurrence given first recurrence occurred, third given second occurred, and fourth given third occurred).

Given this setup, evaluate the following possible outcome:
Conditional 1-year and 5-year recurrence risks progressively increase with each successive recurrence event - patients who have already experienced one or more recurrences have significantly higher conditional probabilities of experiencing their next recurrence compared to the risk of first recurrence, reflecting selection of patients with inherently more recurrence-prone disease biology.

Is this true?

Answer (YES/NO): YES